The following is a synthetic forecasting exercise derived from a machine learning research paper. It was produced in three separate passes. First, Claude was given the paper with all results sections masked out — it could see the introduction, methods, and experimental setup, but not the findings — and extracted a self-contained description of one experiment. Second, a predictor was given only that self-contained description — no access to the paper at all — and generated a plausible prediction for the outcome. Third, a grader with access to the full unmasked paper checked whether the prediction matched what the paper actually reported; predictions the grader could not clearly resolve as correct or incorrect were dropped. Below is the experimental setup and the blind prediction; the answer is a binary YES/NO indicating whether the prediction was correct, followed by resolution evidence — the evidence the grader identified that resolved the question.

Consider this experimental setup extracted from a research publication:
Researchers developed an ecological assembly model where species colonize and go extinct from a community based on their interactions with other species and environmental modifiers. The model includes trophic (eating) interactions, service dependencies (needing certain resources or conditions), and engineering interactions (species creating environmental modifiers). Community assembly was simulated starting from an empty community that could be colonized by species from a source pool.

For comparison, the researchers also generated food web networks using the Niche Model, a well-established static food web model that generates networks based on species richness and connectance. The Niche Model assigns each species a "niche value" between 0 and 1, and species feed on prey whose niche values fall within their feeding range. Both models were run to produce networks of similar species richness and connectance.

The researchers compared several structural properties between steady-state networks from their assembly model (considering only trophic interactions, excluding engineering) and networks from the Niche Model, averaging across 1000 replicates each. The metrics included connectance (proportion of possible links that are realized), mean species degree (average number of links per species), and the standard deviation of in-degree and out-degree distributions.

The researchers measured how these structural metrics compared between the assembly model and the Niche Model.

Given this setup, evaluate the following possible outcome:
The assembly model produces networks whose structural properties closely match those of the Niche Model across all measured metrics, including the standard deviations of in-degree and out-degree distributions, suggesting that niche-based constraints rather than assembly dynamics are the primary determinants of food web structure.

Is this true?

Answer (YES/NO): NO